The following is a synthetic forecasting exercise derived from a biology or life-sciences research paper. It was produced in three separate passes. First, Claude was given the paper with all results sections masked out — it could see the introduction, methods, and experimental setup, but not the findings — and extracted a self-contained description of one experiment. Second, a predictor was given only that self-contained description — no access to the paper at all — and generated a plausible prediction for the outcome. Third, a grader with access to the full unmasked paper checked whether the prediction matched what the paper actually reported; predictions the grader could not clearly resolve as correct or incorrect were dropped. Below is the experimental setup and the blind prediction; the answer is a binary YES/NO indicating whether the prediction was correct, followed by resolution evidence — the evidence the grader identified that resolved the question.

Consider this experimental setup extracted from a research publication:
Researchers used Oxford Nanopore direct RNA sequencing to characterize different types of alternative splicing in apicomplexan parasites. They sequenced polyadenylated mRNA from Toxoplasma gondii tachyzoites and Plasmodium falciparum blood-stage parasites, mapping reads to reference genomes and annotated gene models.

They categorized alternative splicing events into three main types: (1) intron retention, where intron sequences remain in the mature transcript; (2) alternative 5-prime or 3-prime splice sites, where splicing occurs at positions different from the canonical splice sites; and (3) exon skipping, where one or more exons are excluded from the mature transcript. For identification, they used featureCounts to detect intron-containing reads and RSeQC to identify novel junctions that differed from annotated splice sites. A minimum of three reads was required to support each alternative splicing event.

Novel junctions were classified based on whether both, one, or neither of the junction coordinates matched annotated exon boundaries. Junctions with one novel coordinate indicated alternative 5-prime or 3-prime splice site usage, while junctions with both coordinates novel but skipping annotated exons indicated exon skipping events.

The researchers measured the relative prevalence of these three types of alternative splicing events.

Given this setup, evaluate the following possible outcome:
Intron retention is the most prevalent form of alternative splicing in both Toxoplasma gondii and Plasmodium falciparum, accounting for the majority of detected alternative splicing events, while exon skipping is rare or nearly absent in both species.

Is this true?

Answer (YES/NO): YES